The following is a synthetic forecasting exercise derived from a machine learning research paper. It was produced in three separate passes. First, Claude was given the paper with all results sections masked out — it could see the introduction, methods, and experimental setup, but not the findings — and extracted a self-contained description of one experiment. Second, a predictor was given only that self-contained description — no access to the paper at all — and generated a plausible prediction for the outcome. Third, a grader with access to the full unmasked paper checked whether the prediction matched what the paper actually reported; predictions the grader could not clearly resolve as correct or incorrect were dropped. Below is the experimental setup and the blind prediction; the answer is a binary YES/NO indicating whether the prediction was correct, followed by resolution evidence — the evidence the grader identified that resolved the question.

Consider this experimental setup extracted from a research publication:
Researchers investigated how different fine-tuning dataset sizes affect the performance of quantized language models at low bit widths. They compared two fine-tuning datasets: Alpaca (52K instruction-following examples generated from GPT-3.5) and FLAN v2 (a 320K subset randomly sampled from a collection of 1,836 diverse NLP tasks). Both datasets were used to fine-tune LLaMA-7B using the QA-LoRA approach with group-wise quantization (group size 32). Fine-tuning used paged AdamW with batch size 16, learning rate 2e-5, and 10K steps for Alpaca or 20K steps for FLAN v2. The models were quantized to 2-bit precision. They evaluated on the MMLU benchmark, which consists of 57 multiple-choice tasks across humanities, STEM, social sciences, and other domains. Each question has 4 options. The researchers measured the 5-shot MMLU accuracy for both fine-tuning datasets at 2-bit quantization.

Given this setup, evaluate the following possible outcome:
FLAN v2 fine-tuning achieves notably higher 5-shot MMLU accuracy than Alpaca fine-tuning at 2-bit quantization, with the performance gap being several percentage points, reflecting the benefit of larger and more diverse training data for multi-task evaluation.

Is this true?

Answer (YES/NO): YES